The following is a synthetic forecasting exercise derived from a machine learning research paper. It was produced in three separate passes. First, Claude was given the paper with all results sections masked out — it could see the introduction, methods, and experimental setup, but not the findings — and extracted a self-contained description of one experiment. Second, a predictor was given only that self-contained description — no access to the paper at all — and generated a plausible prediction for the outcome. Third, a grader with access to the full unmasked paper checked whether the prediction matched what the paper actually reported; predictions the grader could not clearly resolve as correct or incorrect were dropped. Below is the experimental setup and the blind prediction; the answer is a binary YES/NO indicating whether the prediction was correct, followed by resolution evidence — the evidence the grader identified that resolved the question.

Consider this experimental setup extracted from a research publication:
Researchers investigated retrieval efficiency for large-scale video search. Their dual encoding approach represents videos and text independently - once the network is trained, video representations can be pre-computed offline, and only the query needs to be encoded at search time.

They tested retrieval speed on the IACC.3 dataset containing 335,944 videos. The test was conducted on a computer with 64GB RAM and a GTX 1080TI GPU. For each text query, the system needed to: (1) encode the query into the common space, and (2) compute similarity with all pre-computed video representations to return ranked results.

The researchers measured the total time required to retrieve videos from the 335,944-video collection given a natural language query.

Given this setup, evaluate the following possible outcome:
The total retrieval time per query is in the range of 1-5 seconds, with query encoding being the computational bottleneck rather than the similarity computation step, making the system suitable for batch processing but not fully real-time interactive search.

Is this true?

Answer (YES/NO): NO